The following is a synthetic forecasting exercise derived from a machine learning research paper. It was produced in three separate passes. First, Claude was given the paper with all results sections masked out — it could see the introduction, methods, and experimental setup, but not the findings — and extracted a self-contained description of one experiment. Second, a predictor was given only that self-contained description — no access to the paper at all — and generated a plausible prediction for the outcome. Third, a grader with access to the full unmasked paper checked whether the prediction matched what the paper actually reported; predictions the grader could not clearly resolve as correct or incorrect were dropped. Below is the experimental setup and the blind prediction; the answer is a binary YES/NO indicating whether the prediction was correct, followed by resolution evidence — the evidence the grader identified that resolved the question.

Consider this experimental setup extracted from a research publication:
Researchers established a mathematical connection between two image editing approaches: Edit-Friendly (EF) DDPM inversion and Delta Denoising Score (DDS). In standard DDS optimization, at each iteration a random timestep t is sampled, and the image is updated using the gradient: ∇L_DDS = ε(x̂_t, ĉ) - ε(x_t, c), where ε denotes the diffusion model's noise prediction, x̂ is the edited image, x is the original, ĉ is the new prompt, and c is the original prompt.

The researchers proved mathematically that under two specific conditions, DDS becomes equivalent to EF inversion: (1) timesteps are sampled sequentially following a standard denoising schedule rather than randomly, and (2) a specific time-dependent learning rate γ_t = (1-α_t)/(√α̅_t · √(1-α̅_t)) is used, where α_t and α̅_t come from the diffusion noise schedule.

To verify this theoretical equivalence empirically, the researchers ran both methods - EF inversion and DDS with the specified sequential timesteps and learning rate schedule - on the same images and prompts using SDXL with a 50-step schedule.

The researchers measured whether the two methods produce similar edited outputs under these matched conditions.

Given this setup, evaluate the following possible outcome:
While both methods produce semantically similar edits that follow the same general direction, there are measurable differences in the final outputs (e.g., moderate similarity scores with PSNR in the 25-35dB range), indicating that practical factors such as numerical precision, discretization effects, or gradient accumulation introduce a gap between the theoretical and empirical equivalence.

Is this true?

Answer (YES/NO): NO